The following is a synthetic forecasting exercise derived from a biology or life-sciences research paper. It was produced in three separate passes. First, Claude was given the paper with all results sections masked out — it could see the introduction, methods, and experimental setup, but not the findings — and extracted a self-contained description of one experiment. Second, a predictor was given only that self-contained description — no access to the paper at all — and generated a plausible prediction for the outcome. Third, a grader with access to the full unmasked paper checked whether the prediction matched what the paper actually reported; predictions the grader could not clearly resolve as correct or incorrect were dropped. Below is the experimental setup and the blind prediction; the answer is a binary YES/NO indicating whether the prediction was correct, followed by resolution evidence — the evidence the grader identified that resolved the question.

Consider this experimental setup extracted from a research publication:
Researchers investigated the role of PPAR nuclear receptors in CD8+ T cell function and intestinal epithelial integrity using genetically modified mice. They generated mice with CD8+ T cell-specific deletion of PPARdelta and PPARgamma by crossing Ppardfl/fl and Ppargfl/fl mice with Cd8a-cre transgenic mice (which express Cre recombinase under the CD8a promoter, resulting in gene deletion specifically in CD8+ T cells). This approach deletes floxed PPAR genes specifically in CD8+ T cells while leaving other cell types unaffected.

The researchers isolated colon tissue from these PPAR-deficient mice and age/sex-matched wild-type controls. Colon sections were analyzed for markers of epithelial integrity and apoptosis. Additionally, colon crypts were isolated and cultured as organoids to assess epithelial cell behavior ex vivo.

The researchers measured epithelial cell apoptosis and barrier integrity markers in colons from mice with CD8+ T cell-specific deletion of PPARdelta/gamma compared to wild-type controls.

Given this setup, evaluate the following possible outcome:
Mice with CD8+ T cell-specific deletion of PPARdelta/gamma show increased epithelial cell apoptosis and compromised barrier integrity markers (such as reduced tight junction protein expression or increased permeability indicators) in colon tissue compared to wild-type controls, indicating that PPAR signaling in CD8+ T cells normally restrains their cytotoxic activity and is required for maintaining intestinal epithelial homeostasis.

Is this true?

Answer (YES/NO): NO